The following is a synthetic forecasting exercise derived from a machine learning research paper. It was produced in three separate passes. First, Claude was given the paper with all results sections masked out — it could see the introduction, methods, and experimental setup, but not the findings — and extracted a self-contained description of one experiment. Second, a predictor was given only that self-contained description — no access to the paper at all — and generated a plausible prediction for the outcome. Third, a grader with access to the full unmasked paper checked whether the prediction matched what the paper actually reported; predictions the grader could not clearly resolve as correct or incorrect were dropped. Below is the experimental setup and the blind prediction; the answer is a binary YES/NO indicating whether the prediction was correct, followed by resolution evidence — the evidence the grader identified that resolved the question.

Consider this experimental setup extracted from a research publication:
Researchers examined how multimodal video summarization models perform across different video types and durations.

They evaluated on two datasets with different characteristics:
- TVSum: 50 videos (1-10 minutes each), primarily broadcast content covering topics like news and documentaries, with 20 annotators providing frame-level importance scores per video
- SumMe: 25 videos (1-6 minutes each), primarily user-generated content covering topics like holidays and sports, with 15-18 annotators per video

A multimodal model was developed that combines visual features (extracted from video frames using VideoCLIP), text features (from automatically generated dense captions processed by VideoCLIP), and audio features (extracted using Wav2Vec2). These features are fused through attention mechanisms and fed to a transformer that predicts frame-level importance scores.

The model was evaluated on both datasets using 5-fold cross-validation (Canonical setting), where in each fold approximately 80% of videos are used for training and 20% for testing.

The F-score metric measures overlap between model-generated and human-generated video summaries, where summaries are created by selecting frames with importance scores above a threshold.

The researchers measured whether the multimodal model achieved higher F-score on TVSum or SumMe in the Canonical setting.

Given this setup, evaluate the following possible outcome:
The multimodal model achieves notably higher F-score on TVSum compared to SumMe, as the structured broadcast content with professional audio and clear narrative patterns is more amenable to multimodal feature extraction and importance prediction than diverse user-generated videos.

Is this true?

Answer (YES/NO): YES